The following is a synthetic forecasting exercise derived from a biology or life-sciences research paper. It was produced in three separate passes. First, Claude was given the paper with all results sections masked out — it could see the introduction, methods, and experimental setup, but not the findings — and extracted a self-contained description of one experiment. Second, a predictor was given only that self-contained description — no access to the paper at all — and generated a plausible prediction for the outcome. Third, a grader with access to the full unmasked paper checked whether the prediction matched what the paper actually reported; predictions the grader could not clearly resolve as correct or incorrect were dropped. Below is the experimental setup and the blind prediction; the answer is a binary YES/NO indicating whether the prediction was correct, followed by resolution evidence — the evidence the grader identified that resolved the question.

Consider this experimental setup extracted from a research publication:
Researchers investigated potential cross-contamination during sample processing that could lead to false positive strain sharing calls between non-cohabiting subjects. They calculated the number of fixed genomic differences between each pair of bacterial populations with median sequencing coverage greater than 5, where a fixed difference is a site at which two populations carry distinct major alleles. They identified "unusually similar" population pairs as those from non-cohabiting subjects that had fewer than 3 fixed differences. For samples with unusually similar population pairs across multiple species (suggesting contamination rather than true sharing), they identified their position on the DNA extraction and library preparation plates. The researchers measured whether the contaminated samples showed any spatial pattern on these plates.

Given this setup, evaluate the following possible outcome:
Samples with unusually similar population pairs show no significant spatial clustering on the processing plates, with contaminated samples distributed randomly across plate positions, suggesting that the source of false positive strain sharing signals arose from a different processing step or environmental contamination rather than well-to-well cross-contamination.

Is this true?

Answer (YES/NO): NO